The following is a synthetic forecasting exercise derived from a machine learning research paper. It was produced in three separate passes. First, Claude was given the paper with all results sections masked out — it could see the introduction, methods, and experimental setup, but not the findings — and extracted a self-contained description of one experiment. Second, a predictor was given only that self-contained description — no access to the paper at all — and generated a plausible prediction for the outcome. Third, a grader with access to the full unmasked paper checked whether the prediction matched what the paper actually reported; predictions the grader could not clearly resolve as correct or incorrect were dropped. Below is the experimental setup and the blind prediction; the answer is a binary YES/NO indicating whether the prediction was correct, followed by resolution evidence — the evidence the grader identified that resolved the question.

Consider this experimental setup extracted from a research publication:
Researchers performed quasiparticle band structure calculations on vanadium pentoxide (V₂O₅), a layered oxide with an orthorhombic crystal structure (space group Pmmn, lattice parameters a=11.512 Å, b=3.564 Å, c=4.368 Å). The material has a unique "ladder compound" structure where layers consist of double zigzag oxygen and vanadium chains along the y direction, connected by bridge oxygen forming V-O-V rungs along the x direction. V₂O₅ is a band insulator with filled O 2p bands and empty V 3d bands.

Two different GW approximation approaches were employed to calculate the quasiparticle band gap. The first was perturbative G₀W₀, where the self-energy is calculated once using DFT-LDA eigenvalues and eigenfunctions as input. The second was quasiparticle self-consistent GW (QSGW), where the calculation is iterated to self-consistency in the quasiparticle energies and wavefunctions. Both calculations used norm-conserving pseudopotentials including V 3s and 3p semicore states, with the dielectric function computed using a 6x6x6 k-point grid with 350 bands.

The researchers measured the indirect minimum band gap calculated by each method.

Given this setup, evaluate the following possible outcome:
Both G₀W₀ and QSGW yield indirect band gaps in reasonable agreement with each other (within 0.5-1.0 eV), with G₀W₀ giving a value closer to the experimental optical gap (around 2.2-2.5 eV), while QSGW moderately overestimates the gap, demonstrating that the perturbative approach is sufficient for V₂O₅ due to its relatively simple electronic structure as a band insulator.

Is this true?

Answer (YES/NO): NO